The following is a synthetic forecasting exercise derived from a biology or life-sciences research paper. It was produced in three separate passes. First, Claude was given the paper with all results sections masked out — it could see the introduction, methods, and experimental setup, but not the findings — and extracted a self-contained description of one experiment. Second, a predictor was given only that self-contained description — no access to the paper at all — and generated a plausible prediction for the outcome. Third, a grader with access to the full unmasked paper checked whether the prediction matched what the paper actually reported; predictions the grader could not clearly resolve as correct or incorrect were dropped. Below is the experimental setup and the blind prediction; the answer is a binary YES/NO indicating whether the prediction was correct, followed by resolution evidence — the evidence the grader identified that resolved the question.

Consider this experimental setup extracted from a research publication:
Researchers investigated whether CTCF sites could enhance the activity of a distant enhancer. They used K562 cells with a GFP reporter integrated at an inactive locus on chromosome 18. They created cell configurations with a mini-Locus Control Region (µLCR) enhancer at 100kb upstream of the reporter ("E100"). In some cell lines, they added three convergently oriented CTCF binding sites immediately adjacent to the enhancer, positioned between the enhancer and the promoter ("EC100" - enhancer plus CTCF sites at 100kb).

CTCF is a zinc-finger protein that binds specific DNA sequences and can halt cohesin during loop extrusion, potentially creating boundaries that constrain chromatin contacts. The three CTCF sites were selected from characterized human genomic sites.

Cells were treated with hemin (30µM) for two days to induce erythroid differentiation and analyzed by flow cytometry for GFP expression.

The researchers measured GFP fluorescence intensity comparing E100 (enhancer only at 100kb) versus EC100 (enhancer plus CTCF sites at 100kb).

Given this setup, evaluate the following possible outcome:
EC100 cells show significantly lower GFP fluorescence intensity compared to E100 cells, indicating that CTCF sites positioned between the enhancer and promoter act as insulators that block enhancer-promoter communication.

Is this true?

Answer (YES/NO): NO